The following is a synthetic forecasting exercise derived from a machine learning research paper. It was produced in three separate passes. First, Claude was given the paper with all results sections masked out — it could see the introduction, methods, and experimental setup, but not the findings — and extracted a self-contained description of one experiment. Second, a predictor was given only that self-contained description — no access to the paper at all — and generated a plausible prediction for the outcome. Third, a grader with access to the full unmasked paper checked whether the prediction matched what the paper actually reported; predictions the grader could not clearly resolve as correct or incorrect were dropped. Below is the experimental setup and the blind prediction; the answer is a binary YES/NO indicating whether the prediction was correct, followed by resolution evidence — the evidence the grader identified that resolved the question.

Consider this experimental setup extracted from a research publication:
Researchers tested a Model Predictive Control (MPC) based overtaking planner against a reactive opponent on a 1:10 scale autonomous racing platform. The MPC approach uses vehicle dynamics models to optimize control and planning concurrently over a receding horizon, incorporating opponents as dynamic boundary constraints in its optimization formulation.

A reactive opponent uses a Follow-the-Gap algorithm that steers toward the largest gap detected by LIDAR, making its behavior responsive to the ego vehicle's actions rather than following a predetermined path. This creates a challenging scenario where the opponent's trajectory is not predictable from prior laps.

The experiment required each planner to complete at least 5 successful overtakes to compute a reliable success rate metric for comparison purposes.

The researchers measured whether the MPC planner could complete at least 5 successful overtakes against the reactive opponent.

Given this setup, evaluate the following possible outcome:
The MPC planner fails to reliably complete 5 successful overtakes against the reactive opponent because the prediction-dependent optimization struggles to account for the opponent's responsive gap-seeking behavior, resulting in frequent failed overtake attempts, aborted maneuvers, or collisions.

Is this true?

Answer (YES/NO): YES